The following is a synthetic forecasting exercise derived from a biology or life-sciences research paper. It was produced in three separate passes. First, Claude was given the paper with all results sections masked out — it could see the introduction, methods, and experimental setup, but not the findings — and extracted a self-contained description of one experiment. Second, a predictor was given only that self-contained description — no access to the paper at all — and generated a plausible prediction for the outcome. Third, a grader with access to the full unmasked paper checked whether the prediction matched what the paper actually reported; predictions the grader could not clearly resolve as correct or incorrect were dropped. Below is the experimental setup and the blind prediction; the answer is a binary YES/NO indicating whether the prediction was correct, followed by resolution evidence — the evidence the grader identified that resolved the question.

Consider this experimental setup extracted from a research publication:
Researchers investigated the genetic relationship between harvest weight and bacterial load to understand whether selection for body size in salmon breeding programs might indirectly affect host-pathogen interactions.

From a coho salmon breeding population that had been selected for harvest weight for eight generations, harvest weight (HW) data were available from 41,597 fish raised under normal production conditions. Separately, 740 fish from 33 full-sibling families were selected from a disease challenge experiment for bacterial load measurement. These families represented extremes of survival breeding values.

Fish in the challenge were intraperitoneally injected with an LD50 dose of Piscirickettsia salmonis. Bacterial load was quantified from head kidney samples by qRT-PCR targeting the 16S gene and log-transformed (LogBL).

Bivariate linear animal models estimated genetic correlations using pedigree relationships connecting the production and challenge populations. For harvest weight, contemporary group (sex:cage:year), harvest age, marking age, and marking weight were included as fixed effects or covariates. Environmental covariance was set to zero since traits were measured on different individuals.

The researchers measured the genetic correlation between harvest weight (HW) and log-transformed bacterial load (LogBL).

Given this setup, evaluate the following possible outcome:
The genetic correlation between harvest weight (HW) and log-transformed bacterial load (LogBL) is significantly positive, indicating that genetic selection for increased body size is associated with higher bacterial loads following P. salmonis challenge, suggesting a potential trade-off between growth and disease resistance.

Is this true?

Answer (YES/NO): NO